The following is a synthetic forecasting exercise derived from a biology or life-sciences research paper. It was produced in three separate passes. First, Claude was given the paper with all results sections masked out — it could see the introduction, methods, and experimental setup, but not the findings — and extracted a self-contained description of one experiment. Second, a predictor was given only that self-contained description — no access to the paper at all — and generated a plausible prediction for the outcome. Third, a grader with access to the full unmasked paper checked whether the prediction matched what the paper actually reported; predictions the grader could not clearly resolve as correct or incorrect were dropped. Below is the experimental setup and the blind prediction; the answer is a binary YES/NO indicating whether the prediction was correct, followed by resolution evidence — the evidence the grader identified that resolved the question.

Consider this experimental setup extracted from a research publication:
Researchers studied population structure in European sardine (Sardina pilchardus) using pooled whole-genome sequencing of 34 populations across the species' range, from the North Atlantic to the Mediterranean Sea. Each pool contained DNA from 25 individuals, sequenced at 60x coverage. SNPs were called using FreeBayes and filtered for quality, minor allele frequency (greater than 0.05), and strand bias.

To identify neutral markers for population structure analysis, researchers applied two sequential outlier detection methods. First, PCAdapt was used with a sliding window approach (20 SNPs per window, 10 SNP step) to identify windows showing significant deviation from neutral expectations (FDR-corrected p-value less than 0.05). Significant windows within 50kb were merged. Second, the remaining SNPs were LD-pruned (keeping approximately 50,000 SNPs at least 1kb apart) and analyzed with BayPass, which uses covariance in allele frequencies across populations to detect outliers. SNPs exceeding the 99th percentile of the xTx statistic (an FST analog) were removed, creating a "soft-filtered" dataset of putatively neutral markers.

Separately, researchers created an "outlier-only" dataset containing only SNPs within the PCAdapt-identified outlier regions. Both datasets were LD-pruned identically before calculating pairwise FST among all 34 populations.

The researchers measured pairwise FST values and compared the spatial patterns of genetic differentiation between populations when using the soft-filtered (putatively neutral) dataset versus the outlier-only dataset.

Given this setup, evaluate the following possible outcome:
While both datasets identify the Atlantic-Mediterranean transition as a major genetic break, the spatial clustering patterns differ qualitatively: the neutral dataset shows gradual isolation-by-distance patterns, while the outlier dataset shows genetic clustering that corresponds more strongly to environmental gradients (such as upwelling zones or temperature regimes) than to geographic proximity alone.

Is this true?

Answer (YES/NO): NO